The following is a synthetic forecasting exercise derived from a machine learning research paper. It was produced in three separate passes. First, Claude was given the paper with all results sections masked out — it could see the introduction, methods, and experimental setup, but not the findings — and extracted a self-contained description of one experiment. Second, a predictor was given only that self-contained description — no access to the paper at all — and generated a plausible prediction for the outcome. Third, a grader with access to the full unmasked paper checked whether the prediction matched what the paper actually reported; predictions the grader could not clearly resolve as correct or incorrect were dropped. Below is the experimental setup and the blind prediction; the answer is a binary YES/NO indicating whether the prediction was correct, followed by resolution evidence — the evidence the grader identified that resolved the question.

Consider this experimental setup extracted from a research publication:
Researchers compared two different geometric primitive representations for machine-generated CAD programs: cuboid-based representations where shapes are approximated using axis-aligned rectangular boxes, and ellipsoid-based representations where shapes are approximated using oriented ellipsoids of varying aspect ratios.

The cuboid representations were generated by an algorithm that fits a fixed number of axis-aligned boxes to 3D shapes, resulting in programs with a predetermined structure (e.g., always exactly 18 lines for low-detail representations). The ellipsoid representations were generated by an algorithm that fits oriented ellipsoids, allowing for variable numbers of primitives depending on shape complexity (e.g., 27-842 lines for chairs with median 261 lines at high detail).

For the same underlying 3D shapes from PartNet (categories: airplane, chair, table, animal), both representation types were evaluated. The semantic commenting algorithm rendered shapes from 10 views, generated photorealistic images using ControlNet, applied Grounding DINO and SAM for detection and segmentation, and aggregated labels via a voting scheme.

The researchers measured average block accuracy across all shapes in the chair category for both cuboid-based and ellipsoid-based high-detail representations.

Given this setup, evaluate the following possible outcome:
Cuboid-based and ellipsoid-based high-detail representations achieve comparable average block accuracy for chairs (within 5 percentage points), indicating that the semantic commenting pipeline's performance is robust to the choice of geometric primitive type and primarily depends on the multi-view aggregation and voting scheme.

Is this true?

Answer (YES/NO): NO